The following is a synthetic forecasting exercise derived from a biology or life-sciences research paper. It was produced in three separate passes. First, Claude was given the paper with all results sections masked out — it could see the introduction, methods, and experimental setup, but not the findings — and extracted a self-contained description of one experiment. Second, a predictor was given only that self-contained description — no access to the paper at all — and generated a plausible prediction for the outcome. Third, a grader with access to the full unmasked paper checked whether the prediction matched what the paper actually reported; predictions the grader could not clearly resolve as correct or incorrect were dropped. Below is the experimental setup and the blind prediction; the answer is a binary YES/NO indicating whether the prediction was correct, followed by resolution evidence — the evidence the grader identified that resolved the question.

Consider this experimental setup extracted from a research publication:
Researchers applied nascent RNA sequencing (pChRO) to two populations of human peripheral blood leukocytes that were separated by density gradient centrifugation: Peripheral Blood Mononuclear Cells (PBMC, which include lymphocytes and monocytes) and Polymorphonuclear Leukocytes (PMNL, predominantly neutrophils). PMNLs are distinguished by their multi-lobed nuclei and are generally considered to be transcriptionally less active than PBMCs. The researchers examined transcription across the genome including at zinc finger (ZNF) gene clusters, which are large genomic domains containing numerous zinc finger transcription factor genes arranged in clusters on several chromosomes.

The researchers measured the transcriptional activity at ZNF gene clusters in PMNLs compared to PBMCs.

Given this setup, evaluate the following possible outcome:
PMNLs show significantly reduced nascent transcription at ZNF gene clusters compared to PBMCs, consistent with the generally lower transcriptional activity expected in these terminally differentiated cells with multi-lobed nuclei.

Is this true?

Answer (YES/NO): YES